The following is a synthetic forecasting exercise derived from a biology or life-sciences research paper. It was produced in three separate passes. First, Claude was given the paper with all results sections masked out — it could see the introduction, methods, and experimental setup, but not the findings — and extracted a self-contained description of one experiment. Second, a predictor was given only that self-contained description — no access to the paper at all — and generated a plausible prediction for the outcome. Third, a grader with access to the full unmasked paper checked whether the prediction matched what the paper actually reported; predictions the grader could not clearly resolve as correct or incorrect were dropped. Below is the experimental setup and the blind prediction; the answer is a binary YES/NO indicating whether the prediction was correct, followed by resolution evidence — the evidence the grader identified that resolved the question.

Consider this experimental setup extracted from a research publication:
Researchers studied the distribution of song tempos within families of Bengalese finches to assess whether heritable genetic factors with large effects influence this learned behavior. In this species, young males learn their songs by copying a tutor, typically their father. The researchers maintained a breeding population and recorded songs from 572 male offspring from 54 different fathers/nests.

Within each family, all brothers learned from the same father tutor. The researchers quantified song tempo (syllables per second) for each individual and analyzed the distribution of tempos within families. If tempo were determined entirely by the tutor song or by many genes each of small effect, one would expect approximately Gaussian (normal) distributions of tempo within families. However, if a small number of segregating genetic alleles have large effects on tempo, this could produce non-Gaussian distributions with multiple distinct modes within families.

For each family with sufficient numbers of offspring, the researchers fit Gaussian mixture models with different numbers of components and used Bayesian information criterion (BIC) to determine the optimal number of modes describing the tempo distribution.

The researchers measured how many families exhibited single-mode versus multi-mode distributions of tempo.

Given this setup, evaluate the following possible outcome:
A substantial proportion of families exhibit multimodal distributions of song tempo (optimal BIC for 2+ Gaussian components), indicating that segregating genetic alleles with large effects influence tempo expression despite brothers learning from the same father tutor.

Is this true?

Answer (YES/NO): YES